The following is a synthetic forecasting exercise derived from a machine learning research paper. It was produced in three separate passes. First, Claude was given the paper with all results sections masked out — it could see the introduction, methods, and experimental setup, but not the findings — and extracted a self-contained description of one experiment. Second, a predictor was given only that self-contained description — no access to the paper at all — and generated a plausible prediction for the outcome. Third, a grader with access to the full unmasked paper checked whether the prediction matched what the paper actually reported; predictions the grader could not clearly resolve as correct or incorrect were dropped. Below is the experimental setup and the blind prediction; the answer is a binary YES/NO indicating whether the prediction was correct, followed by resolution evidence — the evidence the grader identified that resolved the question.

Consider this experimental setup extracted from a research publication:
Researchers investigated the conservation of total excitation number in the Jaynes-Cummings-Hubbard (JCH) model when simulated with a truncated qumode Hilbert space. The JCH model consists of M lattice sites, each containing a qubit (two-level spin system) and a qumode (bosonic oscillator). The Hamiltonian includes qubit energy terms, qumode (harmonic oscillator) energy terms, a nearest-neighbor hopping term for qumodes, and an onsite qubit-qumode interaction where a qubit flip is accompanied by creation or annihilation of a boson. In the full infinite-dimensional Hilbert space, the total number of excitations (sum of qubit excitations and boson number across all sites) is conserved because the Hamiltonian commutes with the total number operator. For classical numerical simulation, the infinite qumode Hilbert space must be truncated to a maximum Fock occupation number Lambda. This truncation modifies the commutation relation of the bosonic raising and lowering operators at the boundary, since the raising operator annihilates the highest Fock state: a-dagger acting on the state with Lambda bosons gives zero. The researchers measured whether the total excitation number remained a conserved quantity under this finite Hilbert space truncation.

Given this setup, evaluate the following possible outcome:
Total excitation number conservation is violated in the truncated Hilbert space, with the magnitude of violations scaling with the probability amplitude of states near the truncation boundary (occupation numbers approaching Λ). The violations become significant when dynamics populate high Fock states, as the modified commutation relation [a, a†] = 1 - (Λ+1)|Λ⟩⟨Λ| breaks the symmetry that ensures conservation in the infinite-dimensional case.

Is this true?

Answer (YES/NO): NO